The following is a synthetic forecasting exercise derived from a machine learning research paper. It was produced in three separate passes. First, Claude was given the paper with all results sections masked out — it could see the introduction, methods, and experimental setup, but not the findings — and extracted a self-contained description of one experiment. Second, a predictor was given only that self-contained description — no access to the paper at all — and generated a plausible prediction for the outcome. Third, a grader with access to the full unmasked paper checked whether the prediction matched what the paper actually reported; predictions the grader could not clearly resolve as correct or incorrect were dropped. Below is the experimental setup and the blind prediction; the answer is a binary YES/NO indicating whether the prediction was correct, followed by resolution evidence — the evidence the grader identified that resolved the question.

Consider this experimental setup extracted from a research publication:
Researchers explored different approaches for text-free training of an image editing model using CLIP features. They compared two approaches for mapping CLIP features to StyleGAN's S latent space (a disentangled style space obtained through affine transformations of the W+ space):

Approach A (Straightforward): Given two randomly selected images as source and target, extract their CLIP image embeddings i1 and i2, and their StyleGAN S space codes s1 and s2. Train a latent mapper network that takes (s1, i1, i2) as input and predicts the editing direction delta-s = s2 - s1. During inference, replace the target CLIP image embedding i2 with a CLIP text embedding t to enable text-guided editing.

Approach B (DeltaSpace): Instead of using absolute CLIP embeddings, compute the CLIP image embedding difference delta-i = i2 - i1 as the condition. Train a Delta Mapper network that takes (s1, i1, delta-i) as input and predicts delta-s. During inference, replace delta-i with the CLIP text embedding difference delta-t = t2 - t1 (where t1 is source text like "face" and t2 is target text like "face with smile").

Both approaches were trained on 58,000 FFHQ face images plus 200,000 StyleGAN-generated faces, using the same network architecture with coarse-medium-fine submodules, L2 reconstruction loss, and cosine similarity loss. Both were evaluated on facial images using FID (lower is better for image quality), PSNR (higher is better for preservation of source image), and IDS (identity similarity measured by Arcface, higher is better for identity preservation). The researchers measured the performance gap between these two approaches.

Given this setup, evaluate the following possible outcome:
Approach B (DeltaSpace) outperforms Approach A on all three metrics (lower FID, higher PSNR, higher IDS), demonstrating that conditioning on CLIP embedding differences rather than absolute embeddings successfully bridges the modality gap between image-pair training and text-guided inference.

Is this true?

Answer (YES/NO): YES